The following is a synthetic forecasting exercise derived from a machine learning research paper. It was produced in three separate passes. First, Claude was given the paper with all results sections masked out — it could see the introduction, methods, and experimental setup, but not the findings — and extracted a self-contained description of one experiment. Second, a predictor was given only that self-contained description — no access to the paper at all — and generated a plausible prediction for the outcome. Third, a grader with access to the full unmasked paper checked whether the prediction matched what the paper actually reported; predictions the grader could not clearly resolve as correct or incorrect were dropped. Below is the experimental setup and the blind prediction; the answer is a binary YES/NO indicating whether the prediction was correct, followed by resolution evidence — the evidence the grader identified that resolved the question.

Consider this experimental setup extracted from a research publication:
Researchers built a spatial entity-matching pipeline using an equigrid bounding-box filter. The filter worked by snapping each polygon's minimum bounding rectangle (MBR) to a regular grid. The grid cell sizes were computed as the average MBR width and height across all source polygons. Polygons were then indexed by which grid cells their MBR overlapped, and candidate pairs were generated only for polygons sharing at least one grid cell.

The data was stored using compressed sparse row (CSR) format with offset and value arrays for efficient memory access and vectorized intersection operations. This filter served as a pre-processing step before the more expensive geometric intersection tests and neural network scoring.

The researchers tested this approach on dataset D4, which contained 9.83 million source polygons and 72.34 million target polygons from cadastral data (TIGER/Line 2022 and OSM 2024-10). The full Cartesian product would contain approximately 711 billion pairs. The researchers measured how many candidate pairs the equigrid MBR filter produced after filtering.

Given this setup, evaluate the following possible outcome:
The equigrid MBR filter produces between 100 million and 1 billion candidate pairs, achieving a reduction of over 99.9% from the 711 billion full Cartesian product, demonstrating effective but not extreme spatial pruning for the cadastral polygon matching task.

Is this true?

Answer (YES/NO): NO